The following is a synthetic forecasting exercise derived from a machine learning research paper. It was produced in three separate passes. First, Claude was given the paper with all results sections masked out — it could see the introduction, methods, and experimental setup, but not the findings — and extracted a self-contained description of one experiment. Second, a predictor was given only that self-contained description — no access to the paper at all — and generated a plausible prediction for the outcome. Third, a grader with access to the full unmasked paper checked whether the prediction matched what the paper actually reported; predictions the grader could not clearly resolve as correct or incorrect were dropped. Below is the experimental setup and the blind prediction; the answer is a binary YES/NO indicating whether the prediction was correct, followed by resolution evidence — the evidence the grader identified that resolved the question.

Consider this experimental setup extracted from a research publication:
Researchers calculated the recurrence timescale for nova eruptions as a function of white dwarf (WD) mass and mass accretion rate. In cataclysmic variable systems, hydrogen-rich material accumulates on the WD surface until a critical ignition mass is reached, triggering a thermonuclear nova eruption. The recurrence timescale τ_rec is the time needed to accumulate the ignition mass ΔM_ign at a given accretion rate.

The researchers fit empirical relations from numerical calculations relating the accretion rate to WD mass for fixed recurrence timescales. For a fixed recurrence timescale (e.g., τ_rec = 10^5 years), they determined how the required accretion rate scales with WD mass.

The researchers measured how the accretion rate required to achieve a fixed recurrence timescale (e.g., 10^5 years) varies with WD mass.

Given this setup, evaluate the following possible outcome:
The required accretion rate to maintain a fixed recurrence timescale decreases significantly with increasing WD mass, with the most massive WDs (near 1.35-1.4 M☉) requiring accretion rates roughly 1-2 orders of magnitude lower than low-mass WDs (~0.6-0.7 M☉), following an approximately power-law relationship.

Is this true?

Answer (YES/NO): NO